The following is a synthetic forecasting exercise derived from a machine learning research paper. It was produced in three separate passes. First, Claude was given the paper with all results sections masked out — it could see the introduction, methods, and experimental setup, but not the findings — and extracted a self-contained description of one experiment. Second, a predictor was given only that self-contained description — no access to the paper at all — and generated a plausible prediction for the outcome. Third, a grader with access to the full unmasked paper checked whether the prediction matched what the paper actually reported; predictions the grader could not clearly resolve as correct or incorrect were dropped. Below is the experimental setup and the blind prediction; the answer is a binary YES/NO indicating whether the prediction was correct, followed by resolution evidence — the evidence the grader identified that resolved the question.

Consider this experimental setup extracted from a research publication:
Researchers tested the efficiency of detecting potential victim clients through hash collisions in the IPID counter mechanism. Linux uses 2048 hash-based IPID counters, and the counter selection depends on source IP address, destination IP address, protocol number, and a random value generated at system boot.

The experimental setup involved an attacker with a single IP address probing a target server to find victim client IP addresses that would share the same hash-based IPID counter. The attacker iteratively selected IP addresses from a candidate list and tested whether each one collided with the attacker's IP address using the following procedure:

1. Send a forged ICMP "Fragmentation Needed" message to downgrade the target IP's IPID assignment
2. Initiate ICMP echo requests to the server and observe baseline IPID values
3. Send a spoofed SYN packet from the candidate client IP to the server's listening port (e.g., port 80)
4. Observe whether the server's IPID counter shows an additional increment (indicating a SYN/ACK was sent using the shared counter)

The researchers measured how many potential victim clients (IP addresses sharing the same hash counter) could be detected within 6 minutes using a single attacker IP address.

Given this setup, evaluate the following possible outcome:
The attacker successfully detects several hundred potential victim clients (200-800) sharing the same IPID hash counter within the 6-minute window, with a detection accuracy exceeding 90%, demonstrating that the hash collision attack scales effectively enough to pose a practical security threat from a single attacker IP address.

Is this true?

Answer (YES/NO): NO